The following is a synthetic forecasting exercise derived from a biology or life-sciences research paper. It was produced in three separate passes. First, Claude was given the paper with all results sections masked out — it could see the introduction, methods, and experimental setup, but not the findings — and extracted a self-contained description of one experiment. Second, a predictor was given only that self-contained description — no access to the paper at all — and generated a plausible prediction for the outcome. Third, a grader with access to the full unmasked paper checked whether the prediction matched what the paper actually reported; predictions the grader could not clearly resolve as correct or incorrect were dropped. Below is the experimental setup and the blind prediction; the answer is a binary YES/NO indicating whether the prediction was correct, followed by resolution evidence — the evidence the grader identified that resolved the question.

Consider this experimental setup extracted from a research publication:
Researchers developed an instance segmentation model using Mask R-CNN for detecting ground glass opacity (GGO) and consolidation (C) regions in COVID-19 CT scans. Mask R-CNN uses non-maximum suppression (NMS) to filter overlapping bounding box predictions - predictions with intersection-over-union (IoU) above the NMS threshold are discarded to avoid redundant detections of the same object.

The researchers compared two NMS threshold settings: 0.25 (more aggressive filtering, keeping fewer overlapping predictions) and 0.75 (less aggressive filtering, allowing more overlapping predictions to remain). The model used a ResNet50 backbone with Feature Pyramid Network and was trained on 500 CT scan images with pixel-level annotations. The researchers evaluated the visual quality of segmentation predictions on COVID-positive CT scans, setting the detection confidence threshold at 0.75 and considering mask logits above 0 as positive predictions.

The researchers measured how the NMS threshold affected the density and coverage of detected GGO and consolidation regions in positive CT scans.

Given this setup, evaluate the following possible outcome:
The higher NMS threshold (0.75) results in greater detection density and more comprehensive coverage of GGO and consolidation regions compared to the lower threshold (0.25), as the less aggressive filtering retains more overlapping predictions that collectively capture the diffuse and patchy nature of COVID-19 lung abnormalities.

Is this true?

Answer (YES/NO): YES